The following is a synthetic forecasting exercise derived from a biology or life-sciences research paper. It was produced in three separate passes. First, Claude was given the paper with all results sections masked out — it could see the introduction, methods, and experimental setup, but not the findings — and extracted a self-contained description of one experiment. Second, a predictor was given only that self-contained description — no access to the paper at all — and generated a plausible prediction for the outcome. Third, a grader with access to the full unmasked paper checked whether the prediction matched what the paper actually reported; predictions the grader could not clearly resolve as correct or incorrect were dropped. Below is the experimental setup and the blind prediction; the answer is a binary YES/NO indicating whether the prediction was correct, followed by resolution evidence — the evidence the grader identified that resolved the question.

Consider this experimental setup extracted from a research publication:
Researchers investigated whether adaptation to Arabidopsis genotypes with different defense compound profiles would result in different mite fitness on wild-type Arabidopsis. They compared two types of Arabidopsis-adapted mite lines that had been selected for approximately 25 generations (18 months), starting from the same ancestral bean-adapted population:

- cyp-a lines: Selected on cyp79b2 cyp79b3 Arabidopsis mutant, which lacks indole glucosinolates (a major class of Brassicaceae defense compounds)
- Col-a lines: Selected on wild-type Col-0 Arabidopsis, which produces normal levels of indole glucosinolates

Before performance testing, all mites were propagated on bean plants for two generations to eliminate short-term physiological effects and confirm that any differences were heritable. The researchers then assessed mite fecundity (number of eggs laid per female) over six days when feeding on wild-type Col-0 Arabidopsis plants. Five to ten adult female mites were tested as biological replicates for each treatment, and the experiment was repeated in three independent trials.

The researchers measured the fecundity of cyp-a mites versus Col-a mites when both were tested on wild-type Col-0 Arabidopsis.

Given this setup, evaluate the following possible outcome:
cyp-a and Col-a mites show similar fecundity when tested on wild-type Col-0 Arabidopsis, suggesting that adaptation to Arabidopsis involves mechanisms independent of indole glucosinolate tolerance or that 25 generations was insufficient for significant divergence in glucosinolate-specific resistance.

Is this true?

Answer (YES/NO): NO